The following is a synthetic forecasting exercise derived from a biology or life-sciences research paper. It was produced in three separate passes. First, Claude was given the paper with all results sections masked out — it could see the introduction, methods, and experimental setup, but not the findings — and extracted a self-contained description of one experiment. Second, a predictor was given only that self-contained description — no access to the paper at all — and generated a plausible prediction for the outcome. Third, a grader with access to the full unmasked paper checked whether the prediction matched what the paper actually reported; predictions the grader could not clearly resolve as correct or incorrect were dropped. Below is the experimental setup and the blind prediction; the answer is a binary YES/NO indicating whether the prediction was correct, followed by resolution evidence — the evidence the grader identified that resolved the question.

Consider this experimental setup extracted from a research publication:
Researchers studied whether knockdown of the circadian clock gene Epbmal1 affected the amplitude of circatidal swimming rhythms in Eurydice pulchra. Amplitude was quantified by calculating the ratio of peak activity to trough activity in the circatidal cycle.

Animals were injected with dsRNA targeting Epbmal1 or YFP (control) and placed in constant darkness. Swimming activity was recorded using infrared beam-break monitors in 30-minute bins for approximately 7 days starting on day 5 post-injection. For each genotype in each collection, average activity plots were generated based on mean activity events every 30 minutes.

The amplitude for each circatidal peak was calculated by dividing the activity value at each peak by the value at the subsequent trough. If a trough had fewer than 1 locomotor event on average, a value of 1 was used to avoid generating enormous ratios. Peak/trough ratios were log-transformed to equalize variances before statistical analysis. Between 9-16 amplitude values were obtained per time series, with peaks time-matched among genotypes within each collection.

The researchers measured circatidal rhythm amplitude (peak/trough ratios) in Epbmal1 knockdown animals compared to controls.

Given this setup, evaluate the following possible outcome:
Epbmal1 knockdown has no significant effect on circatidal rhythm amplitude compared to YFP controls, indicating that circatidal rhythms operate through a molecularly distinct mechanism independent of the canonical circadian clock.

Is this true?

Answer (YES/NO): NO